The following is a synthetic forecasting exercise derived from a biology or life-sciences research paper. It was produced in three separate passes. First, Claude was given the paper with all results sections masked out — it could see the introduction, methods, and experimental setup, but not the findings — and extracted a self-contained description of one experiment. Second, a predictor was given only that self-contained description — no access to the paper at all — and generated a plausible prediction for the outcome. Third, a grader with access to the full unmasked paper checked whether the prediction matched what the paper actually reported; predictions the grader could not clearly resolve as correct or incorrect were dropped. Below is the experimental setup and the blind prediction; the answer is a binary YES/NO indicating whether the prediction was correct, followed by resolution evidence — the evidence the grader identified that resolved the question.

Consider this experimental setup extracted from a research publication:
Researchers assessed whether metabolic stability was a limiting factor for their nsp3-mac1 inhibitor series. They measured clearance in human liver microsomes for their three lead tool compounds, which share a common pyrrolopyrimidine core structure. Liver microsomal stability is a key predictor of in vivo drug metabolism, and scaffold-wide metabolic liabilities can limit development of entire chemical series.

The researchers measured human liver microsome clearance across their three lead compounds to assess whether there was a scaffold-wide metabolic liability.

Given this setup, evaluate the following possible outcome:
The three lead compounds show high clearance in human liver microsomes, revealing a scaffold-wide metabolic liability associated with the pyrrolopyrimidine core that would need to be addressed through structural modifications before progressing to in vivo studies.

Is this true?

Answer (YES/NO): NO